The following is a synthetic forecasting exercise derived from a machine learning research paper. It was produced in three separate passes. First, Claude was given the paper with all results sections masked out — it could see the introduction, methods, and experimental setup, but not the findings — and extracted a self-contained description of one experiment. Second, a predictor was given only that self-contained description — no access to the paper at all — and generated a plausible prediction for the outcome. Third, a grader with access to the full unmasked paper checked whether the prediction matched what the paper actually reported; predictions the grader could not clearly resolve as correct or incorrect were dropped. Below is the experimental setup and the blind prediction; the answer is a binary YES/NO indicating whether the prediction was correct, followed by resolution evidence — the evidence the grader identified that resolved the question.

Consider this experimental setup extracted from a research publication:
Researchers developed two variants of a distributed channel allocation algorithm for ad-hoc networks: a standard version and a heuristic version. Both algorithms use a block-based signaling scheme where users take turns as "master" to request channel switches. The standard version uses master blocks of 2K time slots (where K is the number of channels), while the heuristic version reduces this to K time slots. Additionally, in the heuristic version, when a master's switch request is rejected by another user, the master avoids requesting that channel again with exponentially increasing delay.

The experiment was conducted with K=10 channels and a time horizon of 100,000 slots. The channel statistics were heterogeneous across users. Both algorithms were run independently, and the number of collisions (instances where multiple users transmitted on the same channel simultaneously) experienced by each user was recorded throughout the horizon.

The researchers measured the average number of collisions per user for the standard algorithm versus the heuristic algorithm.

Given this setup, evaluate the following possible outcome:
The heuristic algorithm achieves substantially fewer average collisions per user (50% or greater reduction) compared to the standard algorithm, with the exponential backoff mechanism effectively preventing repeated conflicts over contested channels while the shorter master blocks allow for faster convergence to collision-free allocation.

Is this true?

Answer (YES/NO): NO